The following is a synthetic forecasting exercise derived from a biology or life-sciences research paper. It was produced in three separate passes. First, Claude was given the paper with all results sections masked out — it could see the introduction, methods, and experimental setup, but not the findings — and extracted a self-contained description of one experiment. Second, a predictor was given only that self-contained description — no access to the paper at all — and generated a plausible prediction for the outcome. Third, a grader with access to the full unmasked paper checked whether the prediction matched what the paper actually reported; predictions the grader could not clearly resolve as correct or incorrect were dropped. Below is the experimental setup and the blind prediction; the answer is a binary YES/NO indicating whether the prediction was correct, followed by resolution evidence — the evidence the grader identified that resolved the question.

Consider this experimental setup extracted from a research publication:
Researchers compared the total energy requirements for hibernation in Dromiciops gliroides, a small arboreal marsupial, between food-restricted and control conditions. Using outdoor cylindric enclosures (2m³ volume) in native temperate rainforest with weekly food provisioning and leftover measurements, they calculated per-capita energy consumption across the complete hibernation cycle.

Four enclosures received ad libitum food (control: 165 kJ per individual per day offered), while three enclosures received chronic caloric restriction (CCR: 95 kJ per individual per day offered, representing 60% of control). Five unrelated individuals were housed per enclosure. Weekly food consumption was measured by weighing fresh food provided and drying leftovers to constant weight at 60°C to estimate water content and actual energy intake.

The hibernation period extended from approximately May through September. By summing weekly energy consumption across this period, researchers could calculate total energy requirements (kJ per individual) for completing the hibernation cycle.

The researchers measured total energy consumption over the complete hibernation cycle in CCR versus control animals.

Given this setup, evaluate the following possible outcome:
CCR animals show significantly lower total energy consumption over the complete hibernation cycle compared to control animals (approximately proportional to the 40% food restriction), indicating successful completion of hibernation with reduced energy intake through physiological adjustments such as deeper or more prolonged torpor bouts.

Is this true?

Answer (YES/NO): NO